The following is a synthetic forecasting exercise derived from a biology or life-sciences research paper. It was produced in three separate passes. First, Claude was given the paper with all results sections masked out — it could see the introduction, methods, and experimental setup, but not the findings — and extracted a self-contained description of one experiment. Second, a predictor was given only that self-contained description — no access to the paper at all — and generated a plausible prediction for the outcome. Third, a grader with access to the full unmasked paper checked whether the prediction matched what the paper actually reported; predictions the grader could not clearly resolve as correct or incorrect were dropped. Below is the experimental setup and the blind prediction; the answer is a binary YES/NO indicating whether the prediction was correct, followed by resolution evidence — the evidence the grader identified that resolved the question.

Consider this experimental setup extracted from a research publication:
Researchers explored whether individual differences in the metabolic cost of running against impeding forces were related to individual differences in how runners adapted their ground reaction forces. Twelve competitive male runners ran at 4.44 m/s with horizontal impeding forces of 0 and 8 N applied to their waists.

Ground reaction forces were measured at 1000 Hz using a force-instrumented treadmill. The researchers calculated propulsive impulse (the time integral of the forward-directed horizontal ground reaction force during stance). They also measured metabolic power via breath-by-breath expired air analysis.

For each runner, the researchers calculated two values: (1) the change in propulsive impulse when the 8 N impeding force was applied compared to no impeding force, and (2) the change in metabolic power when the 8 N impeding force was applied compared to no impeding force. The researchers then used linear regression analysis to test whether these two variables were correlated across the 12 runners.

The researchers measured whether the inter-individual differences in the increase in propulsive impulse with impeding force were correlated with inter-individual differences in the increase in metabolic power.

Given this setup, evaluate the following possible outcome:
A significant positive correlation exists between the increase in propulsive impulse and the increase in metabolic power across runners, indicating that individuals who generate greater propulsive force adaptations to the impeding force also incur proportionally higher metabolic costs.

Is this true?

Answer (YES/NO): NO